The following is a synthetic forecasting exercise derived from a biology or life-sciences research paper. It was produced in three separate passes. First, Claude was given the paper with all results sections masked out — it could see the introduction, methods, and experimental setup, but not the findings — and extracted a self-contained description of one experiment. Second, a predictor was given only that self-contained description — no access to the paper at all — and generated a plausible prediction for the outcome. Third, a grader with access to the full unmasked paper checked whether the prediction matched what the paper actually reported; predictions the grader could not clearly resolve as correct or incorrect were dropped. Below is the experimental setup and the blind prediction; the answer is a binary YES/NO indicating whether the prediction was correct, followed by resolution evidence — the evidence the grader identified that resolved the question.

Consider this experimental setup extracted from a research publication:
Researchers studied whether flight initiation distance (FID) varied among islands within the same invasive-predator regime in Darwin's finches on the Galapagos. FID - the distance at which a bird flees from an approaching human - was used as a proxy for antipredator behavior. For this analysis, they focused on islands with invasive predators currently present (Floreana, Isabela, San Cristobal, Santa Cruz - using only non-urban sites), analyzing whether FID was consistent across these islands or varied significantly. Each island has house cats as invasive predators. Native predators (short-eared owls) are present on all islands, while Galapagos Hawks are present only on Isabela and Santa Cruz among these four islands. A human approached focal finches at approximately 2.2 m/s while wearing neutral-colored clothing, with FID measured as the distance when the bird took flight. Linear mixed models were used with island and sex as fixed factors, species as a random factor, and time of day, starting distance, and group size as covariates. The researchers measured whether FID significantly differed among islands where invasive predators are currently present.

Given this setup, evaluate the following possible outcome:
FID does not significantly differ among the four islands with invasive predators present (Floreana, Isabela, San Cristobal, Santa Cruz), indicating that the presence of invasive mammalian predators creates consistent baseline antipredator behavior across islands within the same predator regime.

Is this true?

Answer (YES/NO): NO